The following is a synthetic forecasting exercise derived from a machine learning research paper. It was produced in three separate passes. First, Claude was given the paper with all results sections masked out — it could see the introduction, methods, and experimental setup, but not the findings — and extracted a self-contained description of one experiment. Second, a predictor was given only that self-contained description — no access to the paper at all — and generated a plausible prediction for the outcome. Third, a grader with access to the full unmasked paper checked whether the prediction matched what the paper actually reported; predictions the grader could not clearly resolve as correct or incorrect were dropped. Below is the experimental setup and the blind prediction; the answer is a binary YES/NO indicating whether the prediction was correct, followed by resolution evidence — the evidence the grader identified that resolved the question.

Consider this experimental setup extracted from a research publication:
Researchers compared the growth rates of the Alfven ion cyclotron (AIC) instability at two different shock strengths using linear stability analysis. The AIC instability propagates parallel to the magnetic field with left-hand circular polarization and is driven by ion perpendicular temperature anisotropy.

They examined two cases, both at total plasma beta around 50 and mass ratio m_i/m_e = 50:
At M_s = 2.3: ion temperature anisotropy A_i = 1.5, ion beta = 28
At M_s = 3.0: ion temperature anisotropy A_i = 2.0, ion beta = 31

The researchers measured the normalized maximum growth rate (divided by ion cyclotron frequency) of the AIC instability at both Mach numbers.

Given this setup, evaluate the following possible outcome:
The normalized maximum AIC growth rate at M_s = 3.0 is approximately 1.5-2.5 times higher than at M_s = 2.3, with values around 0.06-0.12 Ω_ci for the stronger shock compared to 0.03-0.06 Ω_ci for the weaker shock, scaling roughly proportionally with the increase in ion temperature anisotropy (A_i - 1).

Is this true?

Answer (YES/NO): NO